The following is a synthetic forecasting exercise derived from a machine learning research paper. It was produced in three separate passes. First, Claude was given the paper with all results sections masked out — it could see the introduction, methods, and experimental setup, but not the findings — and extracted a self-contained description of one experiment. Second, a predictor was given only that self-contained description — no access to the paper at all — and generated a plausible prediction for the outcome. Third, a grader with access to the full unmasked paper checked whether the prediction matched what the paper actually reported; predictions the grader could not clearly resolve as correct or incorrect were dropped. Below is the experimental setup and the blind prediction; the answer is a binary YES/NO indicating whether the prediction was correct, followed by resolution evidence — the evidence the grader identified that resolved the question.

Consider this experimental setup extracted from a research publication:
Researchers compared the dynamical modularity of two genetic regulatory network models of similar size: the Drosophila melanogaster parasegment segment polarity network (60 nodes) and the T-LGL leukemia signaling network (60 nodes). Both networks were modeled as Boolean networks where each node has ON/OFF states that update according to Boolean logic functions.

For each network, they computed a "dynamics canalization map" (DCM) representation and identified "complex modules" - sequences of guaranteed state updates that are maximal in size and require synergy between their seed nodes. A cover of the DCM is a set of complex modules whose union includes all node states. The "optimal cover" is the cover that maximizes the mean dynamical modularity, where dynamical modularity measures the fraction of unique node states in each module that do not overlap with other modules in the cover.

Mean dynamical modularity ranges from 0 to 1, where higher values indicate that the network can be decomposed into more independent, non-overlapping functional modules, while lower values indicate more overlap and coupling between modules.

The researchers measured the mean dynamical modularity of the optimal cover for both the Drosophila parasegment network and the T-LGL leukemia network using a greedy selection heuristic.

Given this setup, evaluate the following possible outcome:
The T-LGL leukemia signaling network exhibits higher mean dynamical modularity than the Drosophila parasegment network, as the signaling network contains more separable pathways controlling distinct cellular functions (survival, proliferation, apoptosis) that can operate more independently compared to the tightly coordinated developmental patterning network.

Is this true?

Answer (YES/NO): NO